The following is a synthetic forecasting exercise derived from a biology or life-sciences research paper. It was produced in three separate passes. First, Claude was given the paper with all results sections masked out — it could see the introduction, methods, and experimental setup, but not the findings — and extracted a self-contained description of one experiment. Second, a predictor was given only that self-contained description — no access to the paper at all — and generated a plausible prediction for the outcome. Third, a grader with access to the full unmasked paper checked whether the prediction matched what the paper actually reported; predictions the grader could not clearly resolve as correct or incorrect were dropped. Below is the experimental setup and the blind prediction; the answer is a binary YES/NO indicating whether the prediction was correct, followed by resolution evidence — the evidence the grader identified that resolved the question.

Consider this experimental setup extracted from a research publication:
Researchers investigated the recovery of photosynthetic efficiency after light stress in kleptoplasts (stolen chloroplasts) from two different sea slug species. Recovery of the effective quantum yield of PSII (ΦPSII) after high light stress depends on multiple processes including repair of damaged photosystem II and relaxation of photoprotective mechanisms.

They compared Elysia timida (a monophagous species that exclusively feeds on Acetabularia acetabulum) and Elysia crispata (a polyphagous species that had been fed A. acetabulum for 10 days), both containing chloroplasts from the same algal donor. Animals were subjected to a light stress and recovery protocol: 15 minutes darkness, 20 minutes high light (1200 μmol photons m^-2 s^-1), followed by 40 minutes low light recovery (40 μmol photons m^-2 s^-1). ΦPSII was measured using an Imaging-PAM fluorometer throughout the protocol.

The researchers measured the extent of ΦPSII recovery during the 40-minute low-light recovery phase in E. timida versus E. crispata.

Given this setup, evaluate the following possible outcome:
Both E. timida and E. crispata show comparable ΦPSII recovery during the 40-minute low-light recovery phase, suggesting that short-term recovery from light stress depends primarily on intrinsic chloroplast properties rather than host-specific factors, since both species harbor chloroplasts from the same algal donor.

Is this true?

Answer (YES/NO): NO